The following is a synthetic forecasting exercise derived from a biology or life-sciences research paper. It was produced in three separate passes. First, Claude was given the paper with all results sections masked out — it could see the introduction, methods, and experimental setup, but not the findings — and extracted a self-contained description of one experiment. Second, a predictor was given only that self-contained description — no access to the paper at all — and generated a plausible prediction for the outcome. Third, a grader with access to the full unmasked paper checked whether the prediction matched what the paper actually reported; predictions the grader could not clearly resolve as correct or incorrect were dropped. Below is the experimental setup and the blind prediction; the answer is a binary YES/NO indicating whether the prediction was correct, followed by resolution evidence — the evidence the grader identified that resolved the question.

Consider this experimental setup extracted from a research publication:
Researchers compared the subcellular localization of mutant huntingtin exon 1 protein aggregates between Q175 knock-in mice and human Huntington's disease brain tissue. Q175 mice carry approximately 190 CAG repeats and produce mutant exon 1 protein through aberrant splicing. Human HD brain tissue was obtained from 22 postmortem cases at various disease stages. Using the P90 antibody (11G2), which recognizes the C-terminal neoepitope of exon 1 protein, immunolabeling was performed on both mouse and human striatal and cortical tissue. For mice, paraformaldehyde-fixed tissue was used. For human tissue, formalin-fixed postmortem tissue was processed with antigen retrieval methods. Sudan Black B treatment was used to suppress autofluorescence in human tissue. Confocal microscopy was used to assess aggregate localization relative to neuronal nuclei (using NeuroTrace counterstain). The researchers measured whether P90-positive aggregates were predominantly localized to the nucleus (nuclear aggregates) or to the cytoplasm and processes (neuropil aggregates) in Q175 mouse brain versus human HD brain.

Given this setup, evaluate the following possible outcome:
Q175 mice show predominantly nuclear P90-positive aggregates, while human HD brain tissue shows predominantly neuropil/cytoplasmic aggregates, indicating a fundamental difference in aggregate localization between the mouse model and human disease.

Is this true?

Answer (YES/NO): YES